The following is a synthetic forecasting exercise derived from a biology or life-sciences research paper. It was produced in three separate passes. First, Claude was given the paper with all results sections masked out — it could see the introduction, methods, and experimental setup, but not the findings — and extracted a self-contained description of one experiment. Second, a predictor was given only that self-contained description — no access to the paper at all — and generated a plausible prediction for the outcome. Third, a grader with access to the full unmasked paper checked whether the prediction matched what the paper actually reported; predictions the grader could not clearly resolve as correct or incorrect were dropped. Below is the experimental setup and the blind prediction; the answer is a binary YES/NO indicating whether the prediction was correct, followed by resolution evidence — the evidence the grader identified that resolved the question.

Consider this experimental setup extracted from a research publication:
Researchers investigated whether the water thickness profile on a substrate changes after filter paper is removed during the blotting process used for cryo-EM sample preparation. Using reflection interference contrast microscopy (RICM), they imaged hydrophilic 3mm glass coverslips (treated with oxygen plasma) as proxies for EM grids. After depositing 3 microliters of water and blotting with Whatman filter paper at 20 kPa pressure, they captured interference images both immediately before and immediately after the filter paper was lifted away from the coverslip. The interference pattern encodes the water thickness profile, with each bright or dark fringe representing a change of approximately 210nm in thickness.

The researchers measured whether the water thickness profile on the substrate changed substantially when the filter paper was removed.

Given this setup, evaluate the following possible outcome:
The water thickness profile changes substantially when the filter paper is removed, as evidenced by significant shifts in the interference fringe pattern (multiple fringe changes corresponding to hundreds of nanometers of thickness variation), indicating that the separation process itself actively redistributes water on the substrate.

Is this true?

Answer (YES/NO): YES